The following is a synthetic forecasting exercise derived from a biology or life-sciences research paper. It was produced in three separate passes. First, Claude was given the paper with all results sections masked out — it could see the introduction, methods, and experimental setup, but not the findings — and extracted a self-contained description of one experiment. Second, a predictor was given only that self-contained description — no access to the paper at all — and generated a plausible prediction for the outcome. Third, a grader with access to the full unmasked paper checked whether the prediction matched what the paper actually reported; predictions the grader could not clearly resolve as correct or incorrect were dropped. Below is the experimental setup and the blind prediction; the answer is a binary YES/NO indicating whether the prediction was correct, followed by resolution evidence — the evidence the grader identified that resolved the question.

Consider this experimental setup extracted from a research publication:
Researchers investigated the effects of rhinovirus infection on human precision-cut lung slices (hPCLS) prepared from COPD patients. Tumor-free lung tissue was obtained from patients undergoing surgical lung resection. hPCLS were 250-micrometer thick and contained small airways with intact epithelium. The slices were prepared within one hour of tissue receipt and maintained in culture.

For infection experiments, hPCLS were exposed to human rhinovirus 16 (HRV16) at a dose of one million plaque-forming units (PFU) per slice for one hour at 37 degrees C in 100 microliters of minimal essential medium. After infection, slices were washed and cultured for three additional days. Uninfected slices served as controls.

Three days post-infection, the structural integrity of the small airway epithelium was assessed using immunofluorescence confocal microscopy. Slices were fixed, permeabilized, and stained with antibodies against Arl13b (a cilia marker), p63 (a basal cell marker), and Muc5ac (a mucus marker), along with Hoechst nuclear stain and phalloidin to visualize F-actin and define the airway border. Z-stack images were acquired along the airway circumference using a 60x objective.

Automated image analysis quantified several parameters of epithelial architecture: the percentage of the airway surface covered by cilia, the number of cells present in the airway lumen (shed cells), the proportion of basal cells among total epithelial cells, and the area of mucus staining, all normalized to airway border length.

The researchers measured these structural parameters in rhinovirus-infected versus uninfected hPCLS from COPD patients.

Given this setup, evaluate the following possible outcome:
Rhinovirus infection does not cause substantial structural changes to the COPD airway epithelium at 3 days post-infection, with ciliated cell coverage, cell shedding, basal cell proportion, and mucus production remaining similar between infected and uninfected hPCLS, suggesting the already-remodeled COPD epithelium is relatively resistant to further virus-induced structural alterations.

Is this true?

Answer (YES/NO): NO